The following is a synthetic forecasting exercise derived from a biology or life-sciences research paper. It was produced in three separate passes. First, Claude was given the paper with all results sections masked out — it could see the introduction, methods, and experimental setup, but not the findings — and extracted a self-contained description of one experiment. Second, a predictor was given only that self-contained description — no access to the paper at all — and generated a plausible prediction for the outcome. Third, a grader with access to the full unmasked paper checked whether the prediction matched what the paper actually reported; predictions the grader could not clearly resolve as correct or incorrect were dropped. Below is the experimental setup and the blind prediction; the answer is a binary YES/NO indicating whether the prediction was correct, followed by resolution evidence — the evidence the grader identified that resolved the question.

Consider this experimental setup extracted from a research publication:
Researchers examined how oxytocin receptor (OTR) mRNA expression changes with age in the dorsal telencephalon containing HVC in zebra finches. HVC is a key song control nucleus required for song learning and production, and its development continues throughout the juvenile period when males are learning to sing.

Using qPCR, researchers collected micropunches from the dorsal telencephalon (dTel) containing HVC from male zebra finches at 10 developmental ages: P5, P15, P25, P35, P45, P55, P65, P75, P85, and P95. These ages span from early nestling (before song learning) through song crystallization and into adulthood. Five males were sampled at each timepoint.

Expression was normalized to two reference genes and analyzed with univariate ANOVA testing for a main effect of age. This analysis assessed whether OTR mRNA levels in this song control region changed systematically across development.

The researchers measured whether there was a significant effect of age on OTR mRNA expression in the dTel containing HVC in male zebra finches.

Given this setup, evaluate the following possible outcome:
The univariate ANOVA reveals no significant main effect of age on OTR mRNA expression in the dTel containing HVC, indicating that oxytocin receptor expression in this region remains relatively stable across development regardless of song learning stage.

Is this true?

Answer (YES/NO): YES